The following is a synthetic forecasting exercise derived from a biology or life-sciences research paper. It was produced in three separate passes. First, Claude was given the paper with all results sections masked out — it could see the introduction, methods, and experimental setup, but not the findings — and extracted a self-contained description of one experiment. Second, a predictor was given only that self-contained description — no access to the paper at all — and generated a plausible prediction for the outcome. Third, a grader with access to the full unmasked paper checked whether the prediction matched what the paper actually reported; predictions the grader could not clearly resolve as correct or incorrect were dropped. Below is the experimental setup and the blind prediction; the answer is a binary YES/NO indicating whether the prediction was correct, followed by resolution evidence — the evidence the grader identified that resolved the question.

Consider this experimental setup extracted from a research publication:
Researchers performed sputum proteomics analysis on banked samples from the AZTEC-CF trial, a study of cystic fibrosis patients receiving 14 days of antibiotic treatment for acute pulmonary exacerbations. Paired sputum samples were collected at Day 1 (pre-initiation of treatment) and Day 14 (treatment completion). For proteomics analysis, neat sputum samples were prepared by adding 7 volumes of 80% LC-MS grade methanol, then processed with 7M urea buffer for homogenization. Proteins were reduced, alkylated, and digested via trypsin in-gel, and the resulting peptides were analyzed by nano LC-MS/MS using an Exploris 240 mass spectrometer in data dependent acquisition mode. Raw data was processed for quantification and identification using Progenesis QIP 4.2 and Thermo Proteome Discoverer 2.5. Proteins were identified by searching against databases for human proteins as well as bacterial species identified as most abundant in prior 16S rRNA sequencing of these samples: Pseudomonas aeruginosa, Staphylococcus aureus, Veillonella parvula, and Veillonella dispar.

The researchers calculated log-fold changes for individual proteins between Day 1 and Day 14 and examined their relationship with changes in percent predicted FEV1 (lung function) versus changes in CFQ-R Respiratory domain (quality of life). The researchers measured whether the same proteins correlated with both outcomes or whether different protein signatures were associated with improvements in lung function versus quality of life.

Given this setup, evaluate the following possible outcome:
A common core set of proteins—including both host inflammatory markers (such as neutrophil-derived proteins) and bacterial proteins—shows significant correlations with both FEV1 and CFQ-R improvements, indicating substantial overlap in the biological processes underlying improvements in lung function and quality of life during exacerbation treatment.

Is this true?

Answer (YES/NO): NO